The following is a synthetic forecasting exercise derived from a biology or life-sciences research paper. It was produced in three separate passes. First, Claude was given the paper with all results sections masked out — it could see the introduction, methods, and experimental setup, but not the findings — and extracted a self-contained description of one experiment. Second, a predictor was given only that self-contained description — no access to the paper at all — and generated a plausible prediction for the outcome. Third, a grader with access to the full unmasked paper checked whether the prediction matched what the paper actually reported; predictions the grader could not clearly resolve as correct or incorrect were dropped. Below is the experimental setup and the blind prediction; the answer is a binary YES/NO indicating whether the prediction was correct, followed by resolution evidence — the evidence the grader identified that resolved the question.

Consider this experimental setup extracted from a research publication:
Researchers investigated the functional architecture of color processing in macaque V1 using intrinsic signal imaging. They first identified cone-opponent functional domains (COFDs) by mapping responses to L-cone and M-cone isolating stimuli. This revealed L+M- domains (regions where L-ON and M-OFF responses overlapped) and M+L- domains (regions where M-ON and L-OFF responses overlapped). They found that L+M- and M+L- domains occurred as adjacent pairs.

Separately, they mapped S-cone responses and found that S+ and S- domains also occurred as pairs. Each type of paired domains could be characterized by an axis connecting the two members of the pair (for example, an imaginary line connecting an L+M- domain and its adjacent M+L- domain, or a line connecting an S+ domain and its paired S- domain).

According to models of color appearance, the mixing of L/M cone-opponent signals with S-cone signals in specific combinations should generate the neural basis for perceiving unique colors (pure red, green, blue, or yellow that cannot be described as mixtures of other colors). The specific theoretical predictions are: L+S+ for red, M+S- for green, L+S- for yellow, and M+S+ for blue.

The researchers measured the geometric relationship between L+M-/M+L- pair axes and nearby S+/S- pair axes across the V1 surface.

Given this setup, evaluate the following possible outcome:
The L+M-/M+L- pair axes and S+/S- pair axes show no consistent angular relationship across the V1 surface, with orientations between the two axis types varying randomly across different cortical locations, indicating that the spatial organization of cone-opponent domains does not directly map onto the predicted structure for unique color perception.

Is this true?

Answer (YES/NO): NO